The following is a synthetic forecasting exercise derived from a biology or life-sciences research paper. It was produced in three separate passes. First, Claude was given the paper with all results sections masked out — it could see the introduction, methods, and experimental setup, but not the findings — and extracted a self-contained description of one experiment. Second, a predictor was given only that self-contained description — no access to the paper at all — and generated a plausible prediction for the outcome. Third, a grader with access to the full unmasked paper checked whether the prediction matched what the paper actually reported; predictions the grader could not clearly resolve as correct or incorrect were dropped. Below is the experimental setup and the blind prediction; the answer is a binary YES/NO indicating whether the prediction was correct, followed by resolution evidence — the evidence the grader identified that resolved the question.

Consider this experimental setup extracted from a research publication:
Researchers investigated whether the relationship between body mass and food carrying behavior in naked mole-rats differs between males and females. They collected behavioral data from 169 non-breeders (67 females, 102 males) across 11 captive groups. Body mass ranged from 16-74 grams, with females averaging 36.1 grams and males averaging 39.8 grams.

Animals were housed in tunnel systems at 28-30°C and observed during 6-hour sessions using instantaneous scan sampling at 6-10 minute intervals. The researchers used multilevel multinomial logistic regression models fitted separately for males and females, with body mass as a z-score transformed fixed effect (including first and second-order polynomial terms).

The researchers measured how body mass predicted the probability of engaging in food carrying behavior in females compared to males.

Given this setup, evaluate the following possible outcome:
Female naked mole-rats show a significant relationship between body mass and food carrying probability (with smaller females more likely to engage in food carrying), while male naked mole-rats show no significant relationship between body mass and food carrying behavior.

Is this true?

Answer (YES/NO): NO